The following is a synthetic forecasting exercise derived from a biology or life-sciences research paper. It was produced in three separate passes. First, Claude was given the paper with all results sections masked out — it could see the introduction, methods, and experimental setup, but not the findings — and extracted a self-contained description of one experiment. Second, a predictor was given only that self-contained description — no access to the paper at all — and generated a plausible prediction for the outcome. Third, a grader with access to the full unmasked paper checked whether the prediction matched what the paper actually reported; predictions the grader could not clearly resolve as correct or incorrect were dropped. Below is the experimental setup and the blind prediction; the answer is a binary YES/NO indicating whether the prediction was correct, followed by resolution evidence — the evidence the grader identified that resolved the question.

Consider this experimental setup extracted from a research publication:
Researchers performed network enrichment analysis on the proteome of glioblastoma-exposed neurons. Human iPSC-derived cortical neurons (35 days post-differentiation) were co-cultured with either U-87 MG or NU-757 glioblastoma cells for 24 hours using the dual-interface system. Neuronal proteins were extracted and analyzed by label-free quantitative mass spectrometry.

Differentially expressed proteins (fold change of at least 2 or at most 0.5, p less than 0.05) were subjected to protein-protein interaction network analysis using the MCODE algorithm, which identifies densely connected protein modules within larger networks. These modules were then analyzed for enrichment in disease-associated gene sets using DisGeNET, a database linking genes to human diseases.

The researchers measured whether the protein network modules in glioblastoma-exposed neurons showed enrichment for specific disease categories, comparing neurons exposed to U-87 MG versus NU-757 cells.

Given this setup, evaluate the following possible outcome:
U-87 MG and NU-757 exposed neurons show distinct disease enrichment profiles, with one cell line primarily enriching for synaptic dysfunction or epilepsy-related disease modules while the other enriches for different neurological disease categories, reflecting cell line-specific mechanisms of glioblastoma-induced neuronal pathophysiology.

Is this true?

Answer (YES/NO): NO